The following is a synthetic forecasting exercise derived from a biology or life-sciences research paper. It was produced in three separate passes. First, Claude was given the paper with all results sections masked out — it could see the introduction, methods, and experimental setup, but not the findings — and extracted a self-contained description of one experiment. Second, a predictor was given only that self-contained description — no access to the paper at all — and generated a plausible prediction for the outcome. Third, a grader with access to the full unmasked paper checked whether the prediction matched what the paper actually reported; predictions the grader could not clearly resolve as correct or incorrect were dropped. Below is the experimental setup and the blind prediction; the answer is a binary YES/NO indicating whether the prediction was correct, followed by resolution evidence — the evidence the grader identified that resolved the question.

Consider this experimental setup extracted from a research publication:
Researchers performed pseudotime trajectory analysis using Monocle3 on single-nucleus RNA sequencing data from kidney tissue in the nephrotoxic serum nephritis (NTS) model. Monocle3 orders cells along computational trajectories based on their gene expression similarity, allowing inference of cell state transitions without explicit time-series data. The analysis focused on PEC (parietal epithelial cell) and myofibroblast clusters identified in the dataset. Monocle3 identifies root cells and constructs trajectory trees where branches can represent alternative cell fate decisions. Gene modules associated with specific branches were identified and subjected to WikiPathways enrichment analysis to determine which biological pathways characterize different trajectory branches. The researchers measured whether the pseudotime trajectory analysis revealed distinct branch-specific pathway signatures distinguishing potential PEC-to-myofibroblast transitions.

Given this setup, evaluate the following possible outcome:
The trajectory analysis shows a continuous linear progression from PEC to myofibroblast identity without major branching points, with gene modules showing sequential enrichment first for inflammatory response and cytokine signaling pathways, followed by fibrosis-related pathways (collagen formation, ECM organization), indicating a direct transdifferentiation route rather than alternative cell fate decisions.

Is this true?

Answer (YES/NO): NO